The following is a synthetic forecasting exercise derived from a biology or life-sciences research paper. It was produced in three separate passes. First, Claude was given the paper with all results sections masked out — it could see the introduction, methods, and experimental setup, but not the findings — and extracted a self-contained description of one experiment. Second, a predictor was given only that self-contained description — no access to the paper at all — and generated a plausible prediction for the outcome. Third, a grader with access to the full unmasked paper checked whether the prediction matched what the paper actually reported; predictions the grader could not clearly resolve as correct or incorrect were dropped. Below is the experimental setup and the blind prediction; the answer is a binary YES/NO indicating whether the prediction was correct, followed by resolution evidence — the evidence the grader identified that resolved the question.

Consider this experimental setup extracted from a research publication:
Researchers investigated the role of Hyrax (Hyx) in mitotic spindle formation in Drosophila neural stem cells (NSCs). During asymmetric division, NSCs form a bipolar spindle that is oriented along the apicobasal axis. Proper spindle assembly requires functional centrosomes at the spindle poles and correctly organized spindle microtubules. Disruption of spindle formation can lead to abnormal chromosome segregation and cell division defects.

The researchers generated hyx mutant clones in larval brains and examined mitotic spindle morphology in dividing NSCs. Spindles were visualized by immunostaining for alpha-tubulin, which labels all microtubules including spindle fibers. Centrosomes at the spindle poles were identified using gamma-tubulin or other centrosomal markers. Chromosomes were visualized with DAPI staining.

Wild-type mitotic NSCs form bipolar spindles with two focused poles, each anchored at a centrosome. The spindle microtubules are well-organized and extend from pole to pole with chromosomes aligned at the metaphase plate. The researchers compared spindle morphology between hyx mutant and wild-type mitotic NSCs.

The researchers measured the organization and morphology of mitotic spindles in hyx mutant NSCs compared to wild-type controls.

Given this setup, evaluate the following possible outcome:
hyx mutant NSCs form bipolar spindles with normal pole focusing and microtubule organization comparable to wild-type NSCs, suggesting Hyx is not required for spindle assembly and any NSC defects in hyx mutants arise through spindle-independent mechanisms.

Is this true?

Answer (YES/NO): NO